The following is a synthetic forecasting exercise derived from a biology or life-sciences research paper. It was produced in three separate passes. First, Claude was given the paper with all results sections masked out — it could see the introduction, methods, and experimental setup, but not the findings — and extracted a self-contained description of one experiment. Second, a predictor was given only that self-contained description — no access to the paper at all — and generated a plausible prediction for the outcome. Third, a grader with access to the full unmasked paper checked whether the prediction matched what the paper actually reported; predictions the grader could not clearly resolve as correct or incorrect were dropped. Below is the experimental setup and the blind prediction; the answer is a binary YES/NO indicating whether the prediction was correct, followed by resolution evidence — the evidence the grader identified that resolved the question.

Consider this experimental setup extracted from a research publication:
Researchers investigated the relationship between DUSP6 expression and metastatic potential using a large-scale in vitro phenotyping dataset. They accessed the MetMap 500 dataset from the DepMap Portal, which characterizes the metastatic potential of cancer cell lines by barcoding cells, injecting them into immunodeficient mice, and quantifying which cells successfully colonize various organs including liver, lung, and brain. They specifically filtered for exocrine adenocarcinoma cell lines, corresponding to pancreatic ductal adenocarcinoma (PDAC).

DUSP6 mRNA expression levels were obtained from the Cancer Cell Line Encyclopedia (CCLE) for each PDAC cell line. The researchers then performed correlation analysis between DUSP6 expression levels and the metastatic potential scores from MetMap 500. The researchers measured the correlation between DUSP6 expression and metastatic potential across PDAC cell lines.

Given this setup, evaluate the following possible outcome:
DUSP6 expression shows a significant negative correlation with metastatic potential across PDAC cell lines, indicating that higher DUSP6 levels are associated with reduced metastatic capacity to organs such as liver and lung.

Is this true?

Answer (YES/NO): NO